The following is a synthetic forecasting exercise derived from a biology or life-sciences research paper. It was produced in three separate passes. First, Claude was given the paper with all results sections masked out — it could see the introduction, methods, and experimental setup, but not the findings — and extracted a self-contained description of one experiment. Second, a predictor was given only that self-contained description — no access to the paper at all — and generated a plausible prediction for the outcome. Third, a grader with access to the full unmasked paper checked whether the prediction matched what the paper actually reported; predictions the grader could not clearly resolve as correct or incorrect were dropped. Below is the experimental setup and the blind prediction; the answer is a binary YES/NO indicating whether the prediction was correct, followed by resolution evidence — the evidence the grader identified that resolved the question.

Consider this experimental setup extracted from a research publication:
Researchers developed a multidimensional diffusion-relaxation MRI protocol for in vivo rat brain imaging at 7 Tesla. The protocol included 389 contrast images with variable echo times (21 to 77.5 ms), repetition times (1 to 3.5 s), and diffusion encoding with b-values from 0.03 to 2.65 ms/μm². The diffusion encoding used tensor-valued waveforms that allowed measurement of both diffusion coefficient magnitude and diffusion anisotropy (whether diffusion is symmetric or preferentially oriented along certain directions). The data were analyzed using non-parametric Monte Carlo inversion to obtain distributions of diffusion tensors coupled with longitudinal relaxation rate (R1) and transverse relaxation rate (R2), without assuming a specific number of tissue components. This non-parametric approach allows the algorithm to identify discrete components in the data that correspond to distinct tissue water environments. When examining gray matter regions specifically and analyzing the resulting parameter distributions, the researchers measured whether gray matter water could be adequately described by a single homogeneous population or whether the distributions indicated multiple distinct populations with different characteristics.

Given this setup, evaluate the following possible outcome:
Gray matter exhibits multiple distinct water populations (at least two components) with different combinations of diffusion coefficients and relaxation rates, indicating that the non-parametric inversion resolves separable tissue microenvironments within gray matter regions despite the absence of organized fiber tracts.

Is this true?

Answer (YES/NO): YES